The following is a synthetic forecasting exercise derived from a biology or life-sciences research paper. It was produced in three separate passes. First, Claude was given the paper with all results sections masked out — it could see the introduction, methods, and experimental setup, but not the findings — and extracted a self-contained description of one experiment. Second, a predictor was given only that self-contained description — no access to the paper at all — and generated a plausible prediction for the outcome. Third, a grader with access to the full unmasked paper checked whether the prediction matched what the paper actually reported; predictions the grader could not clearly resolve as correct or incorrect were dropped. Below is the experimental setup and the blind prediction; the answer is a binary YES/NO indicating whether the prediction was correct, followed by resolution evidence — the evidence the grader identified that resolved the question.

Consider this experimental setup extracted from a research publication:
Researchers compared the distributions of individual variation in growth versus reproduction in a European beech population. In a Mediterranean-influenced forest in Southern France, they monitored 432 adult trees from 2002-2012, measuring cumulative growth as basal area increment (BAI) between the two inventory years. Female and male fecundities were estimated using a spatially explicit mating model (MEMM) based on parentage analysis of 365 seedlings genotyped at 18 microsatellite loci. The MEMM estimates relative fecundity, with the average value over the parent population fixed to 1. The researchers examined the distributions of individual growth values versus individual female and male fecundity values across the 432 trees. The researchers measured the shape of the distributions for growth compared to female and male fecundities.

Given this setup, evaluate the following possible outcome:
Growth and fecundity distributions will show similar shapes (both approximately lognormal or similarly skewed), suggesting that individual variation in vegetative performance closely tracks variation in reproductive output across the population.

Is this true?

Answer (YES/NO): NO